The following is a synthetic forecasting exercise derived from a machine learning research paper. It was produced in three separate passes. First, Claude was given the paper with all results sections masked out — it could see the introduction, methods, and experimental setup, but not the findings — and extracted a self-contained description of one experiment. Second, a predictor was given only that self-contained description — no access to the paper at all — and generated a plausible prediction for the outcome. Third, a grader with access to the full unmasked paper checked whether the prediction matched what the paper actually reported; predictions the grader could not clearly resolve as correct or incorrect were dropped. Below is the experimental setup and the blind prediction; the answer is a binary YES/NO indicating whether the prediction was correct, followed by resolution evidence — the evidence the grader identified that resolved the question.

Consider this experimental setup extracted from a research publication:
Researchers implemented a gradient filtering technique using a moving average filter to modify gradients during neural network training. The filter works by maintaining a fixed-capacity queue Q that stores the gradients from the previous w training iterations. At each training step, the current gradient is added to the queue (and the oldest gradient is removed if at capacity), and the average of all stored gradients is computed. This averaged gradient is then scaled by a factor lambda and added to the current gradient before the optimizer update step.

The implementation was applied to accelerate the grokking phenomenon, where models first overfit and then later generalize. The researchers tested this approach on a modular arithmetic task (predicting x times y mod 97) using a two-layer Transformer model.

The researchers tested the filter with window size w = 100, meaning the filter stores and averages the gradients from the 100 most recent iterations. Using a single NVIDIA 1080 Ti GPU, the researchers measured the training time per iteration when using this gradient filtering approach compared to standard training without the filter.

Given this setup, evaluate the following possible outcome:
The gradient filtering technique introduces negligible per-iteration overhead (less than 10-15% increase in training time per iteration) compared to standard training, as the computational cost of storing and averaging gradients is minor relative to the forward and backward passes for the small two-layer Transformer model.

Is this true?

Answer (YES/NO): NO